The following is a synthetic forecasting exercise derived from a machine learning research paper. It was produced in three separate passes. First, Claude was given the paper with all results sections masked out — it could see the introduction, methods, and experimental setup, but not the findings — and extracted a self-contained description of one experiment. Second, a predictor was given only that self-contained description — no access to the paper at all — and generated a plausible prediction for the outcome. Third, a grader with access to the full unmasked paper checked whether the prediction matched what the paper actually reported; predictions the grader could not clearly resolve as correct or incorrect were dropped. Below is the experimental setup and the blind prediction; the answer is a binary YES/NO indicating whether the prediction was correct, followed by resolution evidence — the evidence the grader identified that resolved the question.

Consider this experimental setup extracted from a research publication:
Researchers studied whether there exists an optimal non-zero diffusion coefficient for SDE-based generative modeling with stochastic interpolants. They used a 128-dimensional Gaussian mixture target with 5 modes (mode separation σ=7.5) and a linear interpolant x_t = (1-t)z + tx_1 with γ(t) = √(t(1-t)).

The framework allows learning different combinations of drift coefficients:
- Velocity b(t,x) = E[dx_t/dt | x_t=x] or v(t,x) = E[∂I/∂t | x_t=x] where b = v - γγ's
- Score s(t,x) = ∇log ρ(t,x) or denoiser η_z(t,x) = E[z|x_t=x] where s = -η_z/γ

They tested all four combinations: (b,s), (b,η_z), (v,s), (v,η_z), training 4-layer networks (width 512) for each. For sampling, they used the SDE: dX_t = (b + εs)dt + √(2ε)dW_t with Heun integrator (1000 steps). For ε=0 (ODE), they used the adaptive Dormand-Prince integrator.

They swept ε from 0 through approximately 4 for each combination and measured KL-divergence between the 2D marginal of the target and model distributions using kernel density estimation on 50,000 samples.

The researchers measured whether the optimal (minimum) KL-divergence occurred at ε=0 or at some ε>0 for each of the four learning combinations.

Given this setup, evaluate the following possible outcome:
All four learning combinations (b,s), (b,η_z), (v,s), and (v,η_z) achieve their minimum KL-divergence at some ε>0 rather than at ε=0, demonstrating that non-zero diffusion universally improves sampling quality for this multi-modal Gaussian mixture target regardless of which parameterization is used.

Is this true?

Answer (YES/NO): YES